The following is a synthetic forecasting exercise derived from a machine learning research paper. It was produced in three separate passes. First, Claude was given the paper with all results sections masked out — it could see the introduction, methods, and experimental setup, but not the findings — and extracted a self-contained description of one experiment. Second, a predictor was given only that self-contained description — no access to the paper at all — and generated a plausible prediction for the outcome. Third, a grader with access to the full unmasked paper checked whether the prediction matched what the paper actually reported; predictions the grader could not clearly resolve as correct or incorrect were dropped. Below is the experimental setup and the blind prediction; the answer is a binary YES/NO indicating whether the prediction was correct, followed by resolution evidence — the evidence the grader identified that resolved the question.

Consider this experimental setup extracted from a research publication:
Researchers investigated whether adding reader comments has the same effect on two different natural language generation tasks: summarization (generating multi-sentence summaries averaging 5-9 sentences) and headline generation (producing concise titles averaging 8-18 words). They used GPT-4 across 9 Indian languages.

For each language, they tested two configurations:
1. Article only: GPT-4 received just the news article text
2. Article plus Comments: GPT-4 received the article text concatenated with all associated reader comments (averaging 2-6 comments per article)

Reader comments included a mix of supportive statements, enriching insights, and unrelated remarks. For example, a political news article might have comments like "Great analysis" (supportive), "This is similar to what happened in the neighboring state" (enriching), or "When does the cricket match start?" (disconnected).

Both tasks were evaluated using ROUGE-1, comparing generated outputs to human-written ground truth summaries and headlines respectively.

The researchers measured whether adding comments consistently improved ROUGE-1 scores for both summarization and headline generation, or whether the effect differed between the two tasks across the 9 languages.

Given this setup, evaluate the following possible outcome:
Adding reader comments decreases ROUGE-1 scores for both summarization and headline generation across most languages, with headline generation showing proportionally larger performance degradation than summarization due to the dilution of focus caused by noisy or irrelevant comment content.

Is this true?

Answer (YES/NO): NO